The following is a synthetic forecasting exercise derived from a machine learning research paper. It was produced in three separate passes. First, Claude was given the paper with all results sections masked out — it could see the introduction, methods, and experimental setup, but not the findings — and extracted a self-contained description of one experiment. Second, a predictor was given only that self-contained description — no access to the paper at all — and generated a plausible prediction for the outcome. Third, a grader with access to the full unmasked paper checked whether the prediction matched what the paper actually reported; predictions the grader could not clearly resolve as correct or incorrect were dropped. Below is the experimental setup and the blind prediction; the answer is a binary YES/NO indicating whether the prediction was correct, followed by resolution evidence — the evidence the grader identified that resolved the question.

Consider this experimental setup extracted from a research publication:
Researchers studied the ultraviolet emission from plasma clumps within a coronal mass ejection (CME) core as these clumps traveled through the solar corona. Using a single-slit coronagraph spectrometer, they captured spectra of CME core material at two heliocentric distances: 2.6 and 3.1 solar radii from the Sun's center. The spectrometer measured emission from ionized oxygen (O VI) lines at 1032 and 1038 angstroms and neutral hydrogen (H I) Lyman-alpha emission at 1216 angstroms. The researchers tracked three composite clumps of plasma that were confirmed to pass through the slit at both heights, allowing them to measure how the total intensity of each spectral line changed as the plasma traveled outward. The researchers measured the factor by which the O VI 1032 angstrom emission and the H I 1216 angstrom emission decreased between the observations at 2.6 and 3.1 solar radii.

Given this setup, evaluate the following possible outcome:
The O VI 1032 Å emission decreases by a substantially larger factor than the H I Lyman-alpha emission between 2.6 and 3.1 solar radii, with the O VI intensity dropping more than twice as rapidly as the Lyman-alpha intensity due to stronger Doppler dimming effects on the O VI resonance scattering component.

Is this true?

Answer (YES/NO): NO